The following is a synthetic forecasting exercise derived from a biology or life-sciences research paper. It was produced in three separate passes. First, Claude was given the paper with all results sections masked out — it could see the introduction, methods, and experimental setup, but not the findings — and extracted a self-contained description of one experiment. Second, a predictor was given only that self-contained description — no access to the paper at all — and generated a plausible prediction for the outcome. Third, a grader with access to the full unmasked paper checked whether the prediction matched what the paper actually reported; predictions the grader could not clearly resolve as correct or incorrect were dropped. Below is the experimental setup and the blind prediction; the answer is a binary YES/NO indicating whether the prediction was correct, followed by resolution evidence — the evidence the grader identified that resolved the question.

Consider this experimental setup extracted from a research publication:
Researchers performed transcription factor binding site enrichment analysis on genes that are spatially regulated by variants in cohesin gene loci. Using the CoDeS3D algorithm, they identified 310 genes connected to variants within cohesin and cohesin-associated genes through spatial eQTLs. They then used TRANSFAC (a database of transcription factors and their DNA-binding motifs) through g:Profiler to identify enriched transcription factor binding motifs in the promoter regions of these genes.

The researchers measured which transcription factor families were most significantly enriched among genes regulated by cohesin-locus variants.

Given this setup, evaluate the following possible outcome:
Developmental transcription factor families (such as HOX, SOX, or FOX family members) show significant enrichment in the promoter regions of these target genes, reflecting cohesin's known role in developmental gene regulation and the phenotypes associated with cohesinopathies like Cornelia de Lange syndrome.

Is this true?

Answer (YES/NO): NO